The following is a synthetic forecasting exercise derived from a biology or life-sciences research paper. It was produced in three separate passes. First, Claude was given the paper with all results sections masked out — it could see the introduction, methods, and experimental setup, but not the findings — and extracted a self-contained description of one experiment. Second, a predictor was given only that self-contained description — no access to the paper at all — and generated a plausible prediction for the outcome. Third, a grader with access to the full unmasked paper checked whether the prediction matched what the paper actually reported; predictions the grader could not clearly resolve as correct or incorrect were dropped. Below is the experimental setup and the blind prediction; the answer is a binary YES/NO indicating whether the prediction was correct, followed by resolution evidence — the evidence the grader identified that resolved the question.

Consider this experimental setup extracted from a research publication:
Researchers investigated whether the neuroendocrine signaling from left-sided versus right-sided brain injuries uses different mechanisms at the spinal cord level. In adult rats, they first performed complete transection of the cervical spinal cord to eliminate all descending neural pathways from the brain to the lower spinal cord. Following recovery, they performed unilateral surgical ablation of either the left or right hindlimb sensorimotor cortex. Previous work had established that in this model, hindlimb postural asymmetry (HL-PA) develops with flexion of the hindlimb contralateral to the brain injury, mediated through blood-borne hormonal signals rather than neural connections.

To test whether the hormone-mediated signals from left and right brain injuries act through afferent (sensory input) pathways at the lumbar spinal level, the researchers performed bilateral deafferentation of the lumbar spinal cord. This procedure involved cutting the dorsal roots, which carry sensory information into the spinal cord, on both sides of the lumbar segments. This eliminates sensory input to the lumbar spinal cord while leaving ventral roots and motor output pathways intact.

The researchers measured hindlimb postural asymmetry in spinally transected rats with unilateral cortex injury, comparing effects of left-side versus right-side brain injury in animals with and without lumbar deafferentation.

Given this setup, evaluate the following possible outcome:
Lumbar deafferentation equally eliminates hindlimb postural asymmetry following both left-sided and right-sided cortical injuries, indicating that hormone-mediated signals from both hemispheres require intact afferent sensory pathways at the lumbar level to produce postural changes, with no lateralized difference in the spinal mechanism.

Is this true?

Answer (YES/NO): NO